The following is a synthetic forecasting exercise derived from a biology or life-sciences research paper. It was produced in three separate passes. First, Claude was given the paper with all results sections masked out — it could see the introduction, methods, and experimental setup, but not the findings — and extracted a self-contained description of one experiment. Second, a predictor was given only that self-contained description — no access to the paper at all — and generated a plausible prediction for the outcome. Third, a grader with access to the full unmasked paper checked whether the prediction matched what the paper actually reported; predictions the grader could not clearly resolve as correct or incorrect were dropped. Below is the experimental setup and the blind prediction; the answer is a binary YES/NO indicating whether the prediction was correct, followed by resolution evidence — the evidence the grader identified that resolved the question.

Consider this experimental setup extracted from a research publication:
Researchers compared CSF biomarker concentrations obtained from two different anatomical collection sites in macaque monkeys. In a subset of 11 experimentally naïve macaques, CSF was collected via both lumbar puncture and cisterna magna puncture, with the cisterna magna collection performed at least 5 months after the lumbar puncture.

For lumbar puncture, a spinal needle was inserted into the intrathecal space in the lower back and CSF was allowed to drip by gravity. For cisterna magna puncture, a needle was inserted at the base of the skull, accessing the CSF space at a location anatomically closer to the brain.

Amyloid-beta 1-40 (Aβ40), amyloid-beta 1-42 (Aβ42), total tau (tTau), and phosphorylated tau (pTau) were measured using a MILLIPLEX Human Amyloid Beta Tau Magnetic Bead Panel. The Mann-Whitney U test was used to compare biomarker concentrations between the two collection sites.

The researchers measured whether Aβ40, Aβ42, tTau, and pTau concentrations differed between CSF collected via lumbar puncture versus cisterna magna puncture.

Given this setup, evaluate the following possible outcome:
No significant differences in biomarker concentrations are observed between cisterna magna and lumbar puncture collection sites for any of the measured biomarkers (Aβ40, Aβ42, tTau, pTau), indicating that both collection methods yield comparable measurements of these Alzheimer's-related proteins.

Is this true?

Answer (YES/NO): YES